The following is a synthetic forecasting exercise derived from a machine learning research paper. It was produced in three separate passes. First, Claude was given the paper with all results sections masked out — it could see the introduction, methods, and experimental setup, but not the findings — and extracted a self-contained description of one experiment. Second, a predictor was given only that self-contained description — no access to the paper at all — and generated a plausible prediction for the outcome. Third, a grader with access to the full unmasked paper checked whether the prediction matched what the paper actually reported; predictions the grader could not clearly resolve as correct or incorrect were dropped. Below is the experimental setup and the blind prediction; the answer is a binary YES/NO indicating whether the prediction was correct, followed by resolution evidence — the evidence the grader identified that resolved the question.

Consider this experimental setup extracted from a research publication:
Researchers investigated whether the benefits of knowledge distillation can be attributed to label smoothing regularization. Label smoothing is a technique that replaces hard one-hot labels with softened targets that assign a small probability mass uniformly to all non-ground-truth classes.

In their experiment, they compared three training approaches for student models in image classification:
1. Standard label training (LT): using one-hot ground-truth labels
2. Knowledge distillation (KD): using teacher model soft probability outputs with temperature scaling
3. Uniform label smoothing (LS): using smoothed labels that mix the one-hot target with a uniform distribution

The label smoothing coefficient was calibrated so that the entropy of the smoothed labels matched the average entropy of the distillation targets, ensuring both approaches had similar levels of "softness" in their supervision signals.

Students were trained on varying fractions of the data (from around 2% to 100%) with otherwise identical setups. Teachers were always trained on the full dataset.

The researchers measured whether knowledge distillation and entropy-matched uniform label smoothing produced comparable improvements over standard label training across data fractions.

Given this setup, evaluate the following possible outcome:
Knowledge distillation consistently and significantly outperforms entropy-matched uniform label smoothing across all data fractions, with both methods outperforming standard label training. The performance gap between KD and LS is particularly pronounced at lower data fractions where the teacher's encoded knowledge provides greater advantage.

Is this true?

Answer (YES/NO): NO